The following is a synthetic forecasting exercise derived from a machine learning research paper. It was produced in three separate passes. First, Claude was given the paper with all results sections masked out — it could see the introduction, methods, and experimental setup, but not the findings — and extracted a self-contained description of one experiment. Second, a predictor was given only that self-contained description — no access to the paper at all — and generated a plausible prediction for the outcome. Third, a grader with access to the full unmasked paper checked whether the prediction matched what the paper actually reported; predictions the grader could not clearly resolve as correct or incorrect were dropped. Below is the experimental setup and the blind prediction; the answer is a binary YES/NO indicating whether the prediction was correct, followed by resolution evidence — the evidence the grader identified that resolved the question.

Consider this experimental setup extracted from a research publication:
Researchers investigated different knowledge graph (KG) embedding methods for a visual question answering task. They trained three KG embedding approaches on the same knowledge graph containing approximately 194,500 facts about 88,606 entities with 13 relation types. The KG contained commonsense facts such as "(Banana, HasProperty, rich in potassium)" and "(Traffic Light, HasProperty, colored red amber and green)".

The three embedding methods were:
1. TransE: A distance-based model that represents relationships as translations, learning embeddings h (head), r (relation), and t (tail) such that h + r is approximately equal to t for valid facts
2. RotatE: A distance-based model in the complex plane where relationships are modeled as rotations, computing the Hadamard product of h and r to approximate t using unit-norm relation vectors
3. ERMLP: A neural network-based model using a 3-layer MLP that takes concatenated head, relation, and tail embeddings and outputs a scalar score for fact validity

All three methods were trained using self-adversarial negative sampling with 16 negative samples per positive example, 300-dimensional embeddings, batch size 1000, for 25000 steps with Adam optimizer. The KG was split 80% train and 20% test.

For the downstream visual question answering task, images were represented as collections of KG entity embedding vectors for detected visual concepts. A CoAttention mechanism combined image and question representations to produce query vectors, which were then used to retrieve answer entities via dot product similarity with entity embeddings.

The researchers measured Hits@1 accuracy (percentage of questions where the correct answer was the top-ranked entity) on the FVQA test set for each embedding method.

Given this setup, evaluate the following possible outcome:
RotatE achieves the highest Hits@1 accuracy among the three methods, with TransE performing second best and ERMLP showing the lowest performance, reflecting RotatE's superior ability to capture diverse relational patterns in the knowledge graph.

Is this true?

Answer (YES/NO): NO